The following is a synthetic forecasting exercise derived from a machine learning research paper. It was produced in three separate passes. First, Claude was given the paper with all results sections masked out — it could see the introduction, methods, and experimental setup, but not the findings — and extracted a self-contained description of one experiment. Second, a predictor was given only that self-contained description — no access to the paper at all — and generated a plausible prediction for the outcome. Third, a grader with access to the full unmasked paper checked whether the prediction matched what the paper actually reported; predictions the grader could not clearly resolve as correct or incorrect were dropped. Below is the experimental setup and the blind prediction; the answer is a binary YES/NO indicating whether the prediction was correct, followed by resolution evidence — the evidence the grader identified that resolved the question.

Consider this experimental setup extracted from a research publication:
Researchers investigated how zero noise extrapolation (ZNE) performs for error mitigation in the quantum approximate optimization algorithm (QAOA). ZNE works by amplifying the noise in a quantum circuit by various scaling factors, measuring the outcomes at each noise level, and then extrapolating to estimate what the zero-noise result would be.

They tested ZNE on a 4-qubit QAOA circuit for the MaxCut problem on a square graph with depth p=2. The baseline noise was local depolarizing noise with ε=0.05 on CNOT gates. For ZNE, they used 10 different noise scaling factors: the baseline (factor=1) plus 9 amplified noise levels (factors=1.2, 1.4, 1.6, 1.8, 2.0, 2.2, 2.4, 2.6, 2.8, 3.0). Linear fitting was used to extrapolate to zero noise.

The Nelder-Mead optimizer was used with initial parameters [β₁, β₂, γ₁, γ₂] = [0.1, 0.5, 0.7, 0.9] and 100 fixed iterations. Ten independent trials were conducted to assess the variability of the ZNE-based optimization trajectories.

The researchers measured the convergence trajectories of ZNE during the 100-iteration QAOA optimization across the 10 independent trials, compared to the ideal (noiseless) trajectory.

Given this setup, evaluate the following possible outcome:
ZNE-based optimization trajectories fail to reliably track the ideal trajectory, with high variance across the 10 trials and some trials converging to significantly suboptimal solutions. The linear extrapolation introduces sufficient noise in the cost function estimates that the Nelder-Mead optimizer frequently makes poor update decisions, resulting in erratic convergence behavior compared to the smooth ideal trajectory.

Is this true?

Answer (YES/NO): NO